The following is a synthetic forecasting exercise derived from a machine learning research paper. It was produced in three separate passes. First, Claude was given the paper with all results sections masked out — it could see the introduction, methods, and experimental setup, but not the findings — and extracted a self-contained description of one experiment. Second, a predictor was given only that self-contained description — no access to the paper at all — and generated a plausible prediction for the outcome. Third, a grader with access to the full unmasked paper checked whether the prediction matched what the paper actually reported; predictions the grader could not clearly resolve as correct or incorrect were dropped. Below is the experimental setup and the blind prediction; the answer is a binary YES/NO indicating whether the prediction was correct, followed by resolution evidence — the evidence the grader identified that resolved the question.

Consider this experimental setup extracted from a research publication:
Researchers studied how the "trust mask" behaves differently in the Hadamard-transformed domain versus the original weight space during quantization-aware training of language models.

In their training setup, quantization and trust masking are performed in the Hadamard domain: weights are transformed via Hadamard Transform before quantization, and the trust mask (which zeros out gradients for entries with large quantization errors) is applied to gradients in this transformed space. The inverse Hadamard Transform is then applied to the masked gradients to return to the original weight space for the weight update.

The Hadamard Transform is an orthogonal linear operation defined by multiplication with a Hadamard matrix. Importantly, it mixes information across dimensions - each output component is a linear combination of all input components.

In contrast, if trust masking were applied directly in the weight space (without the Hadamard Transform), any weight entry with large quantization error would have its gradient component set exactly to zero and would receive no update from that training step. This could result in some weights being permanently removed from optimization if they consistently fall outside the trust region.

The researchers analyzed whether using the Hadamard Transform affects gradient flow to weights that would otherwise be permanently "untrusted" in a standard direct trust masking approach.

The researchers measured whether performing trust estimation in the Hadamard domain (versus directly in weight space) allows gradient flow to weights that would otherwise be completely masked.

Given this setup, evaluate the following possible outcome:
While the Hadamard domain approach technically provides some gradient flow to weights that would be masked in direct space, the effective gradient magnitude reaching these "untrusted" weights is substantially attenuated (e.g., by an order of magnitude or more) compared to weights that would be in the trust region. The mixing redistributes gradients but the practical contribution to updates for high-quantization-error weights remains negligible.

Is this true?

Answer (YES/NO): NO